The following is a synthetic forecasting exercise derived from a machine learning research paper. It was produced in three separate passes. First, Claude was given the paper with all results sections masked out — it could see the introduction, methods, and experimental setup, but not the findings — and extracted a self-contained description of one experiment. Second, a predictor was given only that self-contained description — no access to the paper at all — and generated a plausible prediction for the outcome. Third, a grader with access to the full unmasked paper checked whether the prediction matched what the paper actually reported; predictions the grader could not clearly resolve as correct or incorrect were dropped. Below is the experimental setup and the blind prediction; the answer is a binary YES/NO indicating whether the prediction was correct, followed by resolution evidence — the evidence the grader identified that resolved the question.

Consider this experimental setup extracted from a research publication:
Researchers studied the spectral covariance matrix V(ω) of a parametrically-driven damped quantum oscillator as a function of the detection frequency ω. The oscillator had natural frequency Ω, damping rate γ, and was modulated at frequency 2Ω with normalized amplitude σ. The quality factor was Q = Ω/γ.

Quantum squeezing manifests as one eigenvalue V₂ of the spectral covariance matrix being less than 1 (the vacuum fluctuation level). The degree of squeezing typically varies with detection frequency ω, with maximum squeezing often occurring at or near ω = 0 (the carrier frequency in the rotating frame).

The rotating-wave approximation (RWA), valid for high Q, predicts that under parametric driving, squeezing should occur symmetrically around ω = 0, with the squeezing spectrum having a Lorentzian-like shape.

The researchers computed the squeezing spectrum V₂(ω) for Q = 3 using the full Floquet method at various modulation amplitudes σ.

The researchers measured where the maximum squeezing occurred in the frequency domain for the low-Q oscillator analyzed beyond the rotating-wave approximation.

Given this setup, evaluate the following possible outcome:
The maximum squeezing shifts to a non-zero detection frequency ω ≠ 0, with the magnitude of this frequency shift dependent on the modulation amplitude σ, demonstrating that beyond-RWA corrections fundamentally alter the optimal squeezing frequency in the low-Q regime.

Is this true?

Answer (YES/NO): NO